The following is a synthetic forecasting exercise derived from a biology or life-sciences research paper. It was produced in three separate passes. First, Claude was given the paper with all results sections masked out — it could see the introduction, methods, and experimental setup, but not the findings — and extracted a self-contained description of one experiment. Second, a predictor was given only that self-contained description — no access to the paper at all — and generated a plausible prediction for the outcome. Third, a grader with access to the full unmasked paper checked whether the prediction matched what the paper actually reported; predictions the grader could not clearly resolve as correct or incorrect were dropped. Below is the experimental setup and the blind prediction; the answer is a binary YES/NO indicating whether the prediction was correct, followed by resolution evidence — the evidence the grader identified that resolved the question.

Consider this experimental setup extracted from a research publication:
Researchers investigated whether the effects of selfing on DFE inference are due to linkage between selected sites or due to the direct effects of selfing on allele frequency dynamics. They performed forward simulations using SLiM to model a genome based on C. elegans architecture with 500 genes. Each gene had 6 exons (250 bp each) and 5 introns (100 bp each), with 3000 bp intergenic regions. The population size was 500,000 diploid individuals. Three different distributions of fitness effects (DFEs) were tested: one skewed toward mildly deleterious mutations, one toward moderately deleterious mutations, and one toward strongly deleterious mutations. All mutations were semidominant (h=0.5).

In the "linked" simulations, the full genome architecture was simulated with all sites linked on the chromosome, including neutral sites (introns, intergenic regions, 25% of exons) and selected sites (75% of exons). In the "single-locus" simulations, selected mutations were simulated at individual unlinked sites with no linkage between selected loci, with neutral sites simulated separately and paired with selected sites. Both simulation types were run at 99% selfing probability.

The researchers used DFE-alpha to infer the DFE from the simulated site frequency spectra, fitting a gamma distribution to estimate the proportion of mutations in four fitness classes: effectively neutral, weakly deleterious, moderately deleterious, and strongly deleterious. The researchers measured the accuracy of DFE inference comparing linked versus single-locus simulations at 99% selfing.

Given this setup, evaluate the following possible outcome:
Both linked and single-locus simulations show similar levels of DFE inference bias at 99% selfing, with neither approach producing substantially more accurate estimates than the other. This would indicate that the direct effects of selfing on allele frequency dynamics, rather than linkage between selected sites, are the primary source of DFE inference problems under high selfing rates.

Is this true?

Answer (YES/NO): NO